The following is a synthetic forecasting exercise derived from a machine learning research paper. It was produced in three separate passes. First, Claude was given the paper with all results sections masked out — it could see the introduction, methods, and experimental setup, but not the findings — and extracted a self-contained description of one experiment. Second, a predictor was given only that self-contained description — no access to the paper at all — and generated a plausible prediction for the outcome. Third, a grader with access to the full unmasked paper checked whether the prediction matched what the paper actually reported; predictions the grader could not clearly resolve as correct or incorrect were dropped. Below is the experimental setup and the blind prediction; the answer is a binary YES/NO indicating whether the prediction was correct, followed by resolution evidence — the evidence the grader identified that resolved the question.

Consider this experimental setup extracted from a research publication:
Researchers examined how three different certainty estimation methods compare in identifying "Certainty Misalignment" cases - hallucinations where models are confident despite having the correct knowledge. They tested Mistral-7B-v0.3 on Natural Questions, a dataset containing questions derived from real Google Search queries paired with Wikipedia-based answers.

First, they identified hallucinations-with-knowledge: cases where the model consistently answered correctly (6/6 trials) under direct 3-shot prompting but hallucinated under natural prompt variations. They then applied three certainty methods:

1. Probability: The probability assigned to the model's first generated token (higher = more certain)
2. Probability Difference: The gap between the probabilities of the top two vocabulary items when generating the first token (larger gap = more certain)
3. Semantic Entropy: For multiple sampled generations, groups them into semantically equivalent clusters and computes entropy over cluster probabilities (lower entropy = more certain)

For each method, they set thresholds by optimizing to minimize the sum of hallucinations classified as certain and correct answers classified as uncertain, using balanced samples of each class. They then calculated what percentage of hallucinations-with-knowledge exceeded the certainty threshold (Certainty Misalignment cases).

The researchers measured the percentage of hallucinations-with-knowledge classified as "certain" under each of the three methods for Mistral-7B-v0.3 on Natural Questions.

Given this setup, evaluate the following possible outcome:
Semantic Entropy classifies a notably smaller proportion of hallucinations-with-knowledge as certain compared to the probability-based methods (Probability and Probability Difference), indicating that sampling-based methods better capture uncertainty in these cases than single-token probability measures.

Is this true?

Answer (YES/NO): YES